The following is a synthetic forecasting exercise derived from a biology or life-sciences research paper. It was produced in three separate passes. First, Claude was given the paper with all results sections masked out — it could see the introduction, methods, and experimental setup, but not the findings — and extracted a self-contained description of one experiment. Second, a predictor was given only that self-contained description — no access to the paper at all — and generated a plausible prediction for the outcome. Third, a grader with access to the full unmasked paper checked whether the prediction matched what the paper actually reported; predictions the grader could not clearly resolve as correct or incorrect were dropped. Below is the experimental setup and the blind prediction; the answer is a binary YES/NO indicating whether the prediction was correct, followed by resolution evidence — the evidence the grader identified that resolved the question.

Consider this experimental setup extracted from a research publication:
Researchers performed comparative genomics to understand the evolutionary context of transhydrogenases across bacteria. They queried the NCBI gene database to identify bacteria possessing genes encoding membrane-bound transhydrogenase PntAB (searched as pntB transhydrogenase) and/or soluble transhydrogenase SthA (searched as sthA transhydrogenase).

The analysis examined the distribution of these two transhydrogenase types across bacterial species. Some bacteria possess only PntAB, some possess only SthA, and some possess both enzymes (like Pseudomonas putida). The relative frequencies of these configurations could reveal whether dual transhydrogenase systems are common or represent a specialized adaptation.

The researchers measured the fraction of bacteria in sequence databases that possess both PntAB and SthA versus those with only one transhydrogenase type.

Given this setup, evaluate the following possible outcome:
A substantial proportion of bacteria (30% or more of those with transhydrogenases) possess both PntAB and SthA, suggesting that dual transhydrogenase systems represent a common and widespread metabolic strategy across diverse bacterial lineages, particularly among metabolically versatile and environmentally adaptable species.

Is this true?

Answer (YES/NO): NO